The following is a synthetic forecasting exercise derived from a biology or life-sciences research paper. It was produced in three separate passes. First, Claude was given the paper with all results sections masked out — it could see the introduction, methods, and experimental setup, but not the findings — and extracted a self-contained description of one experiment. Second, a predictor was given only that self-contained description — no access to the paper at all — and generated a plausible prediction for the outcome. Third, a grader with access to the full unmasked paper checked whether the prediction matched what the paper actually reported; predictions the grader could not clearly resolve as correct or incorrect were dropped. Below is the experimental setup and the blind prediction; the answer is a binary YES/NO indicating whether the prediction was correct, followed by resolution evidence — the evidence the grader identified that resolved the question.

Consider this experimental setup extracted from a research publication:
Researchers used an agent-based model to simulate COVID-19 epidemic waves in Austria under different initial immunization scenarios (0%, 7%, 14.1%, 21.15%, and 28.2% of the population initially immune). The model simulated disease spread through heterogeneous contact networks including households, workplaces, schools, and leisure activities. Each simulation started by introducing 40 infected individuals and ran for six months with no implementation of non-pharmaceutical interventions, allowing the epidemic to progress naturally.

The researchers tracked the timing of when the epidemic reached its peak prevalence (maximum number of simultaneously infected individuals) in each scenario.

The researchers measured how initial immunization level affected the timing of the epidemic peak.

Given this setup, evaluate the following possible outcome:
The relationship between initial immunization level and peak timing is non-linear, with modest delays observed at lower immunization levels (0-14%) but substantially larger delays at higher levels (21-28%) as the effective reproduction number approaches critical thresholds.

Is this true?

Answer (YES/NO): YES